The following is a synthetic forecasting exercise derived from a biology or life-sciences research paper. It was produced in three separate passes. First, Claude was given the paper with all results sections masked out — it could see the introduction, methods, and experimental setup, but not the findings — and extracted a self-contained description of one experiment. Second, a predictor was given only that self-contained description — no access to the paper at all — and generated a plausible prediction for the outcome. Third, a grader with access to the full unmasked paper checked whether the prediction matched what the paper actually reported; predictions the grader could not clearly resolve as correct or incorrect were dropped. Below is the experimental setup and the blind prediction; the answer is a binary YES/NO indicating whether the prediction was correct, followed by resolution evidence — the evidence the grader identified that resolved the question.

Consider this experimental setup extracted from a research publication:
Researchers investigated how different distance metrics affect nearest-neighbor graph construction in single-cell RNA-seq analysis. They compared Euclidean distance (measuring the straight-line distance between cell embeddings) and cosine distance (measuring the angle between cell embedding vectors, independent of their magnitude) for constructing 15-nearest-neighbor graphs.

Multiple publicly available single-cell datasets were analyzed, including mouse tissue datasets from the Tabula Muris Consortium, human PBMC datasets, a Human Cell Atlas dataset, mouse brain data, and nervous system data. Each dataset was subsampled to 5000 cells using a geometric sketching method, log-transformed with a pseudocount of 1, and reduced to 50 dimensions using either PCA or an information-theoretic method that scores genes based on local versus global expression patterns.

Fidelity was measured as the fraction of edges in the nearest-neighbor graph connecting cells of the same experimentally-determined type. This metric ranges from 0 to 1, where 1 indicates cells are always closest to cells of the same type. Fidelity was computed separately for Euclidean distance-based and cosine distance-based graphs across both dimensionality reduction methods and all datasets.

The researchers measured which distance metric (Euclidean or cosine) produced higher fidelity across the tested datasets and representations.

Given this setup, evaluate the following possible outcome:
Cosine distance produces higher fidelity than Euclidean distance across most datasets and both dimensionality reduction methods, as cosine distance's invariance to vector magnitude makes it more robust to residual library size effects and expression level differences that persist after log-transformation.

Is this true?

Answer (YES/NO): YES